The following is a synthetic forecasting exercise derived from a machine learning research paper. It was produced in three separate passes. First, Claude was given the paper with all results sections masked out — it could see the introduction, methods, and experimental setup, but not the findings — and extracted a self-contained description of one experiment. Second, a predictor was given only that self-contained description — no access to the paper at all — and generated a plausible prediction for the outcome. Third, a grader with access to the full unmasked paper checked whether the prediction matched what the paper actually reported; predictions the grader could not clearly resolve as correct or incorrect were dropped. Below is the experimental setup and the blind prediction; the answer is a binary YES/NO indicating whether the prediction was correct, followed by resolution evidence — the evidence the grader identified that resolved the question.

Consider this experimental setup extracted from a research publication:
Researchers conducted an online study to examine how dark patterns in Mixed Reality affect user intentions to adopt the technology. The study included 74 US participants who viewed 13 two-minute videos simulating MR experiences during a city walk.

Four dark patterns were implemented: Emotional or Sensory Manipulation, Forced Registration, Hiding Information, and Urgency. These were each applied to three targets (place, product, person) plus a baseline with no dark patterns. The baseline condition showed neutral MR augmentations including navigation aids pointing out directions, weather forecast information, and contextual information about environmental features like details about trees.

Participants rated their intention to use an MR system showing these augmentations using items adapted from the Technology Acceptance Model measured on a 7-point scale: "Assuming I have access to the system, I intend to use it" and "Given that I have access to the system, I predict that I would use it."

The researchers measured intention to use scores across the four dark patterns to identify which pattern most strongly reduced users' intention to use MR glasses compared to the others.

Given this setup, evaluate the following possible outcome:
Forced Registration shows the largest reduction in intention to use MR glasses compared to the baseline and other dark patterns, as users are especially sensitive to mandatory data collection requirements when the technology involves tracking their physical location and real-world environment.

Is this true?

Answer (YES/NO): YES